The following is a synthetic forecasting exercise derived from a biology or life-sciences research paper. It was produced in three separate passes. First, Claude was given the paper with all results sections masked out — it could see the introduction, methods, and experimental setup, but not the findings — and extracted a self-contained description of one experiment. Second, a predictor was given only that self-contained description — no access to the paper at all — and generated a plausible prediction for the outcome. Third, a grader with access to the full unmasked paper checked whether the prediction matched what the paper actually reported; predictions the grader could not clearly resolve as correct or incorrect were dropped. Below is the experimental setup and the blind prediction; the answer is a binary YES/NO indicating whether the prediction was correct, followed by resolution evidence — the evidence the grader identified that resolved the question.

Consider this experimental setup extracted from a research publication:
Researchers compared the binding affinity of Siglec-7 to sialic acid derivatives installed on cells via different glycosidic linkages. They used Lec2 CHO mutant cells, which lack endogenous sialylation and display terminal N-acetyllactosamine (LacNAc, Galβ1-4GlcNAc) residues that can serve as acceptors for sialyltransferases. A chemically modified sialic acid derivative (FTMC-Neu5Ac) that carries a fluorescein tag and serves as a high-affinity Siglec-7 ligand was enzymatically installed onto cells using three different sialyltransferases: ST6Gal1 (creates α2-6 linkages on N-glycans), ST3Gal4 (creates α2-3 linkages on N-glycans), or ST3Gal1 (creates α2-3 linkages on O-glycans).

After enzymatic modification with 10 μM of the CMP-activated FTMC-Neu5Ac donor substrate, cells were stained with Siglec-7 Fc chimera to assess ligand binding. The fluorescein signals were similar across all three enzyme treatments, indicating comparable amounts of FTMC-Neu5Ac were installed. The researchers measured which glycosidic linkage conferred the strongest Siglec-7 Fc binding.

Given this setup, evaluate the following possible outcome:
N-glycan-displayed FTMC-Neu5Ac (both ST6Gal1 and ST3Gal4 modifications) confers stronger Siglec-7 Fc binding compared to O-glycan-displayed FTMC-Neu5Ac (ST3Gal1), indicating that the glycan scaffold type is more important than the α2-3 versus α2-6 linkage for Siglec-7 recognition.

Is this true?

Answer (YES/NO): NO